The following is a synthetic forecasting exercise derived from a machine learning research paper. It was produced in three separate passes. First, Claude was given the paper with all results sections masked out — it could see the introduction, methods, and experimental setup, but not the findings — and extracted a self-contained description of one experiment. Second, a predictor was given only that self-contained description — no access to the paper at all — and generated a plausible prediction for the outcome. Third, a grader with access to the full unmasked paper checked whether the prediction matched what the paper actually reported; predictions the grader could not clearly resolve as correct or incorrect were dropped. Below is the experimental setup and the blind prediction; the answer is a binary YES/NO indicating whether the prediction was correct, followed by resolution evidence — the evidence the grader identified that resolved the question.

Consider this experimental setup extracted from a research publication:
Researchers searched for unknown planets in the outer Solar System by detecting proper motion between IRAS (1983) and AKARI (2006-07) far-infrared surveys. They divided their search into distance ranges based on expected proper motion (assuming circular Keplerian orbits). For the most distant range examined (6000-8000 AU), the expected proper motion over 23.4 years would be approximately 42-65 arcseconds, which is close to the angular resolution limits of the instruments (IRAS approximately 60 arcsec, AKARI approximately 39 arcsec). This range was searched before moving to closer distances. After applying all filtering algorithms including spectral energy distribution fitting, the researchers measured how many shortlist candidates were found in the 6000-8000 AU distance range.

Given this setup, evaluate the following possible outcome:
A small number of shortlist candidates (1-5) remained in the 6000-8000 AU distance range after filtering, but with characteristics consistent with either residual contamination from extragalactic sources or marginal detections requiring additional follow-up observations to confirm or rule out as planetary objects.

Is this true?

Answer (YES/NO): NO